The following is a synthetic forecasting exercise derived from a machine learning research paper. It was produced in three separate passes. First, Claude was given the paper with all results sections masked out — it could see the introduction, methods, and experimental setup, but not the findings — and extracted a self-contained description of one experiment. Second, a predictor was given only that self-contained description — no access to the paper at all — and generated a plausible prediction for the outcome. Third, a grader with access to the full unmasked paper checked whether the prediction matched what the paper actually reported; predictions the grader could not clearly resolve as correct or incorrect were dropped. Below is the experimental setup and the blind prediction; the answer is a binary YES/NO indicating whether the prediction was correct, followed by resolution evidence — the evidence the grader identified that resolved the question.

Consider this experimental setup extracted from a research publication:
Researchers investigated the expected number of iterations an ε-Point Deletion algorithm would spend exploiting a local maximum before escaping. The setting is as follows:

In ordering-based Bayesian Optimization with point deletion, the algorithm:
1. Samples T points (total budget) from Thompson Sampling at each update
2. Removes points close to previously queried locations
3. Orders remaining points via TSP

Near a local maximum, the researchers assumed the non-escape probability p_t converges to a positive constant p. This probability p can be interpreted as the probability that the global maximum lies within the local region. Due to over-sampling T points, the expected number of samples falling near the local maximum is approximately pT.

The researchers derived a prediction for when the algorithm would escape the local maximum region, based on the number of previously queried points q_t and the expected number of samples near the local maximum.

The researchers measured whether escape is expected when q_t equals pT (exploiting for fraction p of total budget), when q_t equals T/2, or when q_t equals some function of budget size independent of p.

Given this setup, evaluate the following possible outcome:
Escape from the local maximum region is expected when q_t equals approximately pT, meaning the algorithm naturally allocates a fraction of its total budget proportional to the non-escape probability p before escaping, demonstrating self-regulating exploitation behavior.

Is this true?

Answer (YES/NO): YES